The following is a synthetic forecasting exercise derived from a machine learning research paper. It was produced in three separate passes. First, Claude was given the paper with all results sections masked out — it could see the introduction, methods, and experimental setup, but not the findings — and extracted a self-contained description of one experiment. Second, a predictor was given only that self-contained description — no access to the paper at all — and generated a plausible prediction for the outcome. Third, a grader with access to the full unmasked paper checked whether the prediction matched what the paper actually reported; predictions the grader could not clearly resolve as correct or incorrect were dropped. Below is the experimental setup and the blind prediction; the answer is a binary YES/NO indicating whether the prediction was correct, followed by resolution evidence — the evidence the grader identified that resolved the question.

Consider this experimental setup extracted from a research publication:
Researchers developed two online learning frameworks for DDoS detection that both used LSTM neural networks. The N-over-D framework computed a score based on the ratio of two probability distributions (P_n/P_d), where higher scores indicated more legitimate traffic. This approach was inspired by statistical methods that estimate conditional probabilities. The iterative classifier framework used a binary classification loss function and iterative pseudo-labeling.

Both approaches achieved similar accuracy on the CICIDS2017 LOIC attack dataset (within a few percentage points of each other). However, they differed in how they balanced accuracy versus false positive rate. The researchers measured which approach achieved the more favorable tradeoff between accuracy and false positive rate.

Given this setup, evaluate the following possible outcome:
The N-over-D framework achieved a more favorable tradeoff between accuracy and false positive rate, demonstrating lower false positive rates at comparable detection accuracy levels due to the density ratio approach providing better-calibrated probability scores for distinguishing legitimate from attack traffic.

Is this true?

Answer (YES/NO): NO